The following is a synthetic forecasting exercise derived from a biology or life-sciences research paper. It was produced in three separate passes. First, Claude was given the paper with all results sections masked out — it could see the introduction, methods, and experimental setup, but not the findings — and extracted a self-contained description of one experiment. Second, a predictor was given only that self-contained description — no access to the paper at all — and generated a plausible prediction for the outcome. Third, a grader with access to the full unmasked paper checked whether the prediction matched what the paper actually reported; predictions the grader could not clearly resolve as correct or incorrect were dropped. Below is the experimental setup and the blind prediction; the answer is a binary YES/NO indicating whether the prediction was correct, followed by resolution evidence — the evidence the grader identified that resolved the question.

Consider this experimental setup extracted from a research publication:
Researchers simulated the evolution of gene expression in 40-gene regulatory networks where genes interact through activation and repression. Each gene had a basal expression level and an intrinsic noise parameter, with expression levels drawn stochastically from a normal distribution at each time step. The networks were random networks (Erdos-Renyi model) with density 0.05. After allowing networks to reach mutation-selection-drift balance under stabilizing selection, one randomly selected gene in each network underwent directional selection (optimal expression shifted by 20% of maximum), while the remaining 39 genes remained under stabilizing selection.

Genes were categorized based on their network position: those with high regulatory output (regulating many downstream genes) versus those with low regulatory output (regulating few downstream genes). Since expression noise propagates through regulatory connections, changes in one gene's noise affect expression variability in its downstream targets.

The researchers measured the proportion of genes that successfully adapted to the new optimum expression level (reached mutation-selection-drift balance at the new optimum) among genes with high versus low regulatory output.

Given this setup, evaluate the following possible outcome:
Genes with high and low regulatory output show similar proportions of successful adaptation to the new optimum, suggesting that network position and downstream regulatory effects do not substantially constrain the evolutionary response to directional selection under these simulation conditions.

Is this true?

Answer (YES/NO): NO